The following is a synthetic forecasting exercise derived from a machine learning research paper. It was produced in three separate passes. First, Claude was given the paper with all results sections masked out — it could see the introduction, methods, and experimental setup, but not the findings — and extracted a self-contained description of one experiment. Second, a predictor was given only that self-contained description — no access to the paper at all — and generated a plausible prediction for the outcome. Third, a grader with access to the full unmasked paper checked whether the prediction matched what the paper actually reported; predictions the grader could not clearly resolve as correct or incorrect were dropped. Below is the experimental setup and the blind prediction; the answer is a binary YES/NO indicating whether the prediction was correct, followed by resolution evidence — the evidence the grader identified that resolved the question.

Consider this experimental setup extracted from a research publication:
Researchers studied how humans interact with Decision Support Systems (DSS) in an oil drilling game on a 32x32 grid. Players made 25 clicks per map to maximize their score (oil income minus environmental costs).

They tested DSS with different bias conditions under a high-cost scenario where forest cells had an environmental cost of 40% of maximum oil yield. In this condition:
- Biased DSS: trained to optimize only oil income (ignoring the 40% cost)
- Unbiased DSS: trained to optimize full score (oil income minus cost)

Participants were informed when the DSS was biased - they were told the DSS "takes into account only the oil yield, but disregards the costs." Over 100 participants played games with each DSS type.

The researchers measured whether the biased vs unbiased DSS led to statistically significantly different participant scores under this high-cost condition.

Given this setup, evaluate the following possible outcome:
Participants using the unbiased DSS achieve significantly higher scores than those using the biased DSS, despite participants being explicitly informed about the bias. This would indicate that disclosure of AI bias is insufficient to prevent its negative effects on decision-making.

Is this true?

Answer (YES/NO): NO